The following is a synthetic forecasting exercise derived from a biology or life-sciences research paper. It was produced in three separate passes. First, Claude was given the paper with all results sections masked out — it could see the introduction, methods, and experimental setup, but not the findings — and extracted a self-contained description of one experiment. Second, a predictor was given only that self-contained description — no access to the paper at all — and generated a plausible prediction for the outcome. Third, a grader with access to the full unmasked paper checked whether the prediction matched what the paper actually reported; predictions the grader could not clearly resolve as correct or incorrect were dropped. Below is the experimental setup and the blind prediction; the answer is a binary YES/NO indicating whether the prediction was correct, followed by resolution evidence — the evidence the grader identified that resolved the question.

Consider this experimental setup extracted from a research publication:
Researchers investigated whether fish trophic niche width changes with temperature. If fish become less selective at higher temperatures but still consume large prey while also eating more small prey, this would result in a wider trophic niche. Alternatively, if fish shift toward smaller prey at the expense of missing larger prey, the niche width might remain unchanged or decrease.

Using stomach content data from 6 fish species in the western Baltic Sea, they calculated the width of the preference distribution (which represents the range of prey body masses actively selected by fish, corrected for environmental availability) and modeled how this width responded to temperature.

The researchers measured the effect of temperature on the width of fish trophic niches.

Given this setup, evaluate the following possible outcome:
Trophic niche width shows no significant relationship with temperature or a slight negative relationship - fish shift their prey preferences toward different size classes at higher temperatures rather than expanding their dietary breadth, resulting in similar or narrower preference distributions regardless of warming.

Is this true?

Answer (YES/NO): YES